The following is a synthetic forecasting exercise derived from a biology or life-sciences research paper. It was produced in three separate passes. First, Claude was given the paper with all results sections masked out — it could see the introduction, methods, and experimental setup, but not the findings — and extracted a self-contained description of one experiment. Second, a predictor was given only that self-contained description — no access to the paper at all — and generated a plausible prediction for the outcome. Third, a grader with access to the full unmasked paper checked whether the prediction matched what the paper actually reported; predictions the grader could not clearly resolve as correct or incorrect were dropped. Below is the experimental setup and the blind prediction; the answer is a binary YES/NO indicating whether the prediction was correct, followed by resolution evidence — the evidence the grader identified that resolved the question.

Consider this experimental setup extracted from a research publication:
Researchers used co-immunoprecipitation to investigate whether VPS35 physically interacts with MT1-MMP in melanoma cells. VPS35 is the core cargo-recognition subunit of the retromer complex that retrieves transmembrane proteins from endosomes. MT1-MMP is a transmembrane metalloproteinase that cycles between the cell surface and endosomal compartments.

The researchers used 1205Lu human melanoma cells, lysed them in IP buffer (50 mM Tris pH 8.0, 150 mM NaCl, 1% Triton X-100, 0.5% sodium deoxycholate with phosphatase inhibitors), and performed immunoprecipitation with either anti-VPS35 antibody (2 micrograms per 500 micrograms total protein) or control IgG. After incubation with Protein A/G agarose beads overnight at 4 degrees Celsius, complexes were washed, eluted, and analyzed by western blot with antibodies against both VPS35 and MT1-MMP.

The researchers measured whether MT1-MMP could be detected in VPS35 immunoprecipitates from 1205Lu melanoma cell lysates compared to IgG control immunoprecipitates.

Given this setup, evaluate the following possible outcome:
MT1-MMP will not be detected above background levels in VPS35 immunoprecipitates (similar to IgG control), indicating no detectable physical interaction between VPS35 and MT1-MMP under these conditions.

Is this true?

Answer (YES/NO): NO